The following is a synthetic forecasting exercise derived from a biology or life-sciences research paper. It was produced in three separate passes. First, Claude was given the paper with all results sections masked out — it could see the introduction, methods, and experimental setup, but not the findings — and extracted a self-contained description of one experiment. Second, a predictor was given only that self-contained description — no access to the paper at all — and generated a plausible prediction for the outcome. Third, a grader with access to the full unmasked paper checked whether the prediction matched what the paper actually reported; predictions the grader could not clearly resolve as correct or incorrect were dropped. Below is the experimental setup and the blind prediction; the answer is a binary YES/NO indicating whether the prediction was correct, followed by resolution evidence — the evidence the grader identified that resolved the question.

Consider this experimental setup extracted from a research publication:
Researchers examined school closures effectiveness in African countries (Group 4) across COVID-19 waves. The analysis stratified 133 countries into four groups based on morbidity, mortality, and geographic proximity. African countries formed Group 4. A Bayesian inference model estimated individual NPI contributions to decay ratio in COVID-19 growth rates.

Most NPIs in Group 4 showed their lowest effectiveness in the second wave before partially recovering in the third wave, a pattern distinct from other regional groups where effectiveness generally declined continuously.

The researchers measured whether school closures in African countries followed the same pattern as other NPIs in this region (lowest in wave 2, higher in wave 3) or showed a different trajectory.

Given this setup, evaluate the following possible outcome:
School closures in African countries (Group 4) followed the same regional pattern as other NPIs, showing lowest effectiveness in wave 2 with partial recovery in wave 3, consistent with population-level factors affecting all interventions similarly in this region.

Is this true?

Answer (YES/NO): NO